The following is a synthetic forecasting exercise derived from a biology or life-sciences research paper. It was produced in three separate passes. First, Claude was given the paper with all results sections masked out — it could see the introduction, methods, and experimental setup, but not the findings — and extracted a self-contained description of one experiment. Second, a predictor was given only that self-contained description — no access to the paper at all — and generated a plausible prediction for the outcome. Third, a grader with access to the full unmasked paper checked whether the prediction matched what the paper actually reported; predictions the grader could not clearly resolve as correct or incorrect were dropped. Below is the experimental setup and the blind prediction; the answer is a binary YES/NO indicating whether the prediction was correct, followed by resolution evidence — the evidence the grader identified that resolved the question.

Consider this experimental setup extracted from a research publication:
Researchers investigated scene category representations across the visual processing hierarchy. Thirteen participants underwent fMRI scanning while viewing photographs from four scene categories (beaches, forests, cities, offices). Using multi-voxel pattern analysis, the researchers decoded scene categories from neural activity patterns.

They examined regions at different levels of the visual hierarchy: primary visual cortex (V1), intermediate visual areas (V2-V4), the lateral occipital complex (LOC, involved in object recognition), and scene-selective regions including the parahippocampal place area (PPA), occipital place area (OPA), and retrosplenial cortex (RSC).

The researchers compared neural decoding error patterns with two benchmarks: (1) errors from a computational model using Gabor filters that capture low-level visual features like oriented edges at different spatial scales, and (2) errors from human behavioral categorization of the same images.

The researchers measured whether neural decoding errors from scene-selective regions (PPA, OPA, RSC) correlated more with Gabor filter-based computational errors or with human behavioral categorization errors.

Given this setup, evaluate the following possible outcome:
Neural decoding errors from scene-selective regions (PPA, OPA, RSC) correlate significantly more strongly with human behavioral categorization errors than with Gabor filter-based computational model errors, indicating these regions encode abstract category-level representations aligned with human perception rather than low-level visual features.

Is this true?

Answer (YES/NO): YES